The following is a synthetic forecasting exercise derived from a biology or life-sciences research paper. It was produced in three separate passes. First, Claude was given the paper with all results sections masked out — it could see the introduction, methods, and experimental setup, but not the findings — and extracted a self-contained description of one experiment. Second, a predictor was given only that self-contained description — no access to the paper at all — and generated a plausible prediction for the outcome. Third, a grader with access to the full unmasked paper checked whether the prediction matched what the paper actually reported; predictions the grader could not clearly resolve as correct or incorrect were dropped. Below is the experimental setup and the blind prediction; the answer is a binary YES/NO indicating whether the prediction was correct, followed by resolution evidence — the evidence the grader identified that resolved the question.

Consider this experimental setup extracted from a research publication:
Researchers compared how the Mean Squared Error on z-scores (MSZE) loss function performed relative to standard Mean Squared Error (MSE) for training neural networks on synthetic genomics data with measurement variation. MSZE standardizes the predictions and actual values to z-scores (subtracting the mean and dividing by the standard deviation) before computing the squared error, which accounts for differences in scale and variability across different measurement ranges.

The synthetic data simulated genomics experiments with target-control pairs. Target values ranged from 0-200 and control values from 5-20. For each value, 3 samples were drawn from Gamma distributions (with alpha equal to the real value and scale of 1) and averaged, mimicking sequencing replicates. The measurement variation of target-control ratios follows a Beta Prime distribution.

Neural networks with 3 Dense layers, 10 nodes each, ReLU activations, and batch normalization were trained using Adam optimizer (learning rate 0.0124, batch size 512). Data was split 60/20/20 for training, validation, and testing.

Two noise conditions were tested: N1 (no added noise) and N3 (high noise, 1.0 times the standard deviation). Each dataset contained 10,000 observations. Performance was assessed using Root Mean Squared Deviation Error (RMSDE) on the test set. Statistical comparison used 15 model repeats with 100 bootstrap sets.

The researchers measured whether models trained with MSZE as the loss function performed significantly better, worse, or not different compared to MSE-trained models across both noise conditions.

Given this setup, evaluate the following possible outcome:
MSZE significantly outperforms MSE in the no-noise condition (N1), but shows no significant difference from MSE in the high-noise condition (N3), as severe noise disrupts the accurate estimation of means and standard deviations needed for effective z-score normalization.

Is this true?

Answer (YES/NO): NO